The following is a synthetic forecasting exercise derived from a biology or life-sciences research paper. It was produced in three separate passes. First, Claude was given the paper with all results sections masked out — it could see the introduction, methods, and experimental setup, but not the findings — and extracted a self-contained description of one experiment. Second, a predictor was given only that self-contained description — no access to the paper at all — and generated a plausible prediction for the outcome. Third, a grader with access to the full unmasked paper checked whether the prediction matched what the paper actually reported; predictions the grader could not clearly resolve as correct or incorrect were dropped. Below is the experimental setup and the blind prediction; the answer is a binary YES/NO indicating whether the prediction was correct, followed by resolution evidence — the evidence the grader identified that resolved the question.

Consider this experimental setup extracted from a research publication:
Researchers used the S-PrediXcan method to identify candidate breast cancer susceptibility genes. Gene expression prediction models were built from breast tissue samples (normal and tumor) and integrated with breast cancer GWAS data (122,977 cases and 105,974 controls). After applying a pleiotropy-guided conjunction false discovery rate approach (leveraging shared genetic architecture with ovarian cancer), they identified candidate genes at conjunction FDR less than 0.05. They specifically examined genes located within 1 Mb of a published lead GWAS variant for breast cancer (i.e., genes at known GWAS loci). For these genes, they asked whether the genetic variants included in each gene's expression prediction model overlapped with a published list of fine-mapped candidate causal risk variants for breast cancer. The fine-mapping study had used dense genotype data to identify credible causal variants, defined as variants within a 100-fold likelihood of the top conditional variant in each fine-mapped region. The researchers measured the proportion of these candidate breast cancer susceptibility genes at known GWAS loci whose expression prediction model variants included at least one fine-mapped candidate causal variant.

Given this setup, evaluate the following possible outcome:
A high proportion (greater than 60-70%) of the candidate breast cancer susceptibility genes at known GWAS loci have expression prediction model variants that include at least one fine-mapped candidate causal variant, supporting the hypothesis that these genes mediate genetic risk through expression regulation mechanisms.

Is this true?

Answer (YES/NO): NO